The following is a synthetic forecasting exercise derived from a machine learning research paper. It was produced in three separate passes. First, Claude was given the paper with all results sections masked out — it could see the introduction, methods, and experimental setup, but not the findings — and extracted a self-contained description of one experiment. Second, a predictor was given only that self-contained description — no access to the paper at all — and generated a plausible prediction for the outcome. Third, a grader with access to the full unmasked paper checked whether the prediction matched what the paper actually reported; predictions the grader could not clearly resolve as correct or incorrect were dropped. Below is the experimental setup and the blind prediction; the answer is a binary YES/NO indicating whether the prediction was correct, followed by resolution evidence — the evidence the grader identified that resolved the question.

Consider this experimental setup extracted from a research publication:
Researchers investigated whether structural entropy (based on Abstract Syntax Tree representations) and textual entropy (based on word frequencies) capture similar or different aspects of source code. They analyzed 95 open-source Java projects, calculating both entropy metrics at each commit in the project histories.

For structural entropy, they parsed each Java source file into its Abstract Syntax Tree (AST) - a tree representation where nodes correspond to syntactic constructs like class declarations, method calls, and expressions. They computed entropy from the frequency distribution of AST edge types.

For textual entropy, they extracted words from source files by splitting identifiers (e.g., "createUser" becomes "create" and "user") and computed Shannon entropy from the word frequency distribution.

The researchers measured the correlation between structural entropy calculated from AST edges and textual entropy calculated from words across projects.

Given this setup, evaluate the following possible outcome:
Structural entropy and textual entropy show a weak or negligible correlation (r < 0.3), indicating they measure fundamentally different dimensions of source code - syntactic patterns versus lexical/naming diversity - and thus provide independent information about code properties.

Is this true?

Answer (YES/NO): NO